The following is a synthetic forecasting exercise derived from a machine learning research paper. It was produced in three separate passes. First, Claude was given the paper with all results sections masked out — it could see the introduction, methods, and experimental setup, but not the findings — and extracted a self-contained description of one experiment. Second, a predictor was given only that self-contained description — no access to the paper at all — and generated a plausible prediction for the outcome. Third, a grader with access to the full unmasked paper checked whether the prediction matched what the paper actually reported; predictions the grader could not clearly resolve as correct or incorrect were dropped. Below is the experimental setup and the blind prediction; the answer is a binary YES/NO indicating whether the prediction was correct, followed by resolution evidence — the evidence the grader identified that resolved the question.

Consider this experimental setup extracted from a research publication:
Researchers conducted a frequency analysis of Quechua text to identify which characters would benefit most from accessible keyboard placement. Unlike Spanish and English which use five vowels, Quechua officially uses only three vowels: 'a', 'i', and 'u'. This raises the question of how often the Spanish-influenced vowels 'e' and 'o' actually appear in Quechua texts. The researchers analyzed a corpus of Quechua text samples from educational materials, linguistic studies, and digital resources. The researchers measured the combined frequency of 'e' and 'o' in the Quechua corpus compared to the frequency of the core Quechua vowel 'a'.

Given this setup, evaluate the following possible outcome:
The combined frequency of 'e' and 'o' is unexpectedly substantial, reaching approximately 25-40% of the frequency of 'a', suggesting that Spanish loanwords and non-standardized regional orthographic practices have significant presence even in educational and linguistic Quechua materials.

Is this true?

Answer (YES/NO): NO